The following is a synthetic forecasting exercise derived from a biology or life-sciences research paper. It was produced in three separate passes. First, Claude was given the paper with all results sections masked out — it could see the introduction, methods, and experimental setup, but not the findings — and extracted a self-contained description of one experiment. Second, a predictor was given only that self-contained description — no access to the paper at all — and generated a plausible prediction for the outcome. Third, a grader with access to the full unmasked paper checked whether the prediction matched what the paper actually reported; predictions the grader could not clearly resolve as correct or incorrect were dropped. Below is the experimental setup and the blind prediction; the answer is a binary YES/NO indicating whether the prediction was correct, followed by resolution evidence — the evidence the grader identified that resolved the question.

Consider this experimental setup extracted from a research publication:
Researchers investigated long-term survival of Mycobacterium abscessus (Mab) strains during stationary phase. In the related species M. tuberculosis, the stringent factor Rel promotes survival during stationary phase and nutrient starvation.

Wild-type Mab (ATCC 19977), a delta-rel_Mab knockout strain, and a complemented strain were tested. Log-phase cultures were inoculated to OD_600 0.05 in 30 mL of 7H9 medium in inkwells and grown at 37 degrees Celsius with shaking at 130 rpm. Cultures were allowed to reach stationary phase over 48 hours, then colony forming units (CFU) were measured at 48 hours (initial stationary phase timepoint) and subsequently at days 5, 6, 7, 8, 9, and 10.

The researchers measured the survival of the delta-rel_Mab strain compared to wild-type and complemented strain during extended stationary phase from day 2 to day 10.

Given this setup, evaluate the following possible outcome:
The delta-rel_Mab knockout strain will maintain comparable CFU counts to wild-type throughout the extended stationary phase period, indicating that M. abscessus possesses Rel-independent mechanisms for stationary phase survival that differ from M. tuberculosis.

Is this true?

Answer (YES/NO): YES